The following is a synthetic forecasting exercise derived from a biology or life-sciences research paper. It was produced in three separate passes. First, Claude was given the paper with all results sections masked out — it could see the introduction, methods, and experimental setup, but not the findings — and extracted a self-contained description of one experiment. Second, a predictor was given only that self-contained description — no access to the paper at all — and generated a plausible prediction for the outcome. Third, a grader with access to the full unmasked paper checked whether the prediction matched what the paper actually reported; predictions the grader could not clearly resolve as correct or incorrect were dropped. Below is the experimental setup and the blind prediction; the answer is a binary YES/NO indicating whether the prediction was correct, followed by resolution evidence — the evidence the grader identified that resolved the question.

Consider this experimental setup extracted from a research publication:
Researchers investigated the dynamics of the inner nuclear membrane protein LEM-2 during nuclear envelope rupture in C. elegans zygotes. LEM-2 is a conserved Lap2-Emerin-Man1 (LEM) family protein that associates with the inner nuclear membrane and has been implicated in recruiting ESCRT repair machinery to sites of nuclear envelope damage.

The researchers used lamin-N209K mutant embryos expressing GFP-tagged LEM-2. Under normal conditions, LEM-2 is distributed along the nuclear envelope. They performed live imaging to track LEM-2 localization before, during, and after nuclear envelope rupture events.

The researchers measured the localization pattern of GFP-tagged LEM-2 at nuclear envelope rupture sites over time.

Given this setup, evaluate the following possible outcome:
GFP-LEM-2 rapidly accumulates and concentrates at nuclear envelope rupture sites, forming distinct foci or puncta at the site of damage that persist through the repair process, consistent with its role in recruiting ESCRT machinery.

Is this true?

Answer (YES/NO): YES